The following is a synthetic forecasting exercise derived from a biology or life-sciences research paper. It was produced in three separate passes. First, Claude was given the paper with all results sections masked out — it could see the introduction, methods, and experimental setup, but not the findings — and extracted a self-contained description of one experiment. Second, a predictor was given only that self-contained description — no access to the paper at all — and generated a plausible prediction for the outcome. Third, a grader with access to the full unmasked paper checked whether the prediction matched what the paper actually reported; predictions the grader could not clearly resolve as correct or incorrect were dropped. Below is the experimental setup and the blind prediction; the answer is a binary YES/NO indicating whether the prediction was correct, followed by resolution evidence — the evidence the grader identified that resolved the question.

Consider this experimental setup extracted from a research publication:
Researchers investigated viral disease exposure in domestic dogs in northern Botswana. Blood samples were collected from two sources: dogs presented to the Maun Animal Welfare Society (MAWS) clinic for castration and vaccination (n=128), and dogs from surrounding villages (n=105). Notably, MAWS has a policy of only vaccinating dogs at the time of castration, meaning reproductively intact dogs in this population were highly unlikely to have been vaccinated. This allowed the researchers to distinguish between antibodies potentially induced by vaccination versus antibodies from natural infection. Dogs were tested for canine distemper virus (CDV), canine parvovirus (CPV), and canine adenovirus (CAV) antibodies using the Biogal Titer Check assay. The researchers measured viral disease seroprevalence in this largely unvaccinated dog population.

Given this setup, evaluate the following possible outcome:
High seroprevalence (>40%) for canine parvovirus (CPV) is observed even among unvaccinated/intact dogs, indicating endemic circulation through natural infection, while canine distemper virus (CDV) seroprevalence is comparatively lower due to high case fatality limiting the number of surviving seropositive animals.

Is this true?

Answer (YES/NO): YES